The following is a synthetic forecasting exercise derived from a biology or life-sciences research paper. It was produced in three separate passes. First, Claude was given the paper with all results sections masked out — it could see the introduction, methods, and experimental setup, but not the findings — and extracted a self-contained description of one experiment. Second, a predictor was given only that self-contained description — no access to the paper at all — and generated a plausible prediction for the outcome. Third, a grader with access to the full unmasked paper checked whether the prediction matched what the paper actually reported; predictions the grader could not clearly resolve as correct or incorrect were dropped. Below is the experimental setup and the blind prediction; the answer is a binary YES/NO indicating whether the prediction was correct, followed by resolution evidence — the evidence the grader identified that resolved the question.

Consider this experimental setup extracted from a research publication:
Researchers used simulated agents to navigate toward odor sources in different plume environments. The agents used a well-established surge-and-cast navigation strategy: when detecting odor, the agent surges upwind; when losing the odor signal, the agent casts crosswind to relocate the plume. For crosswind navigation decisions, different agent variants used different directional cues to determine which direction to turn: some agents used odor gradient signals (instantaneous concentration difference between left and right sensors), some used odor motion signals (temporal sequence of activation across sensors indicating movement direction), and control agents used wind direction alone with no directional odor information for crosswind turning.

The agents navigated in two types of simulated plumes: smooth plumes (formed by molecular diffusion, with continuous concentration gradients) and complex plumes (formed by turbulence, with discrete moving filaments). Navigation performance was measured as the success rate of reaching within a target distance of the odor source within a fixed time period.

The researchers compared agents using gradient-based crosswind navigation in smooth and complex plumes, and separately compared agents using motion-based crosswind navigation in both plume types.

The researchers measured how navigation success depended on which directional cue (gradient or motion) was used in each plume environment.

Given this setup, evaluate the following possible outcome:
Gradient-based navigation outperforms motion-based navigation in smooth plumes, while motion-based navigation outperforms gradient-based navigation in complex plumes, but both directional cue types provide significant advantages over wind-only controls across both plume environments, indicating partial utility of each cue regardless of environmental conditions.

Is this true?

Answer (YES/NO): NO